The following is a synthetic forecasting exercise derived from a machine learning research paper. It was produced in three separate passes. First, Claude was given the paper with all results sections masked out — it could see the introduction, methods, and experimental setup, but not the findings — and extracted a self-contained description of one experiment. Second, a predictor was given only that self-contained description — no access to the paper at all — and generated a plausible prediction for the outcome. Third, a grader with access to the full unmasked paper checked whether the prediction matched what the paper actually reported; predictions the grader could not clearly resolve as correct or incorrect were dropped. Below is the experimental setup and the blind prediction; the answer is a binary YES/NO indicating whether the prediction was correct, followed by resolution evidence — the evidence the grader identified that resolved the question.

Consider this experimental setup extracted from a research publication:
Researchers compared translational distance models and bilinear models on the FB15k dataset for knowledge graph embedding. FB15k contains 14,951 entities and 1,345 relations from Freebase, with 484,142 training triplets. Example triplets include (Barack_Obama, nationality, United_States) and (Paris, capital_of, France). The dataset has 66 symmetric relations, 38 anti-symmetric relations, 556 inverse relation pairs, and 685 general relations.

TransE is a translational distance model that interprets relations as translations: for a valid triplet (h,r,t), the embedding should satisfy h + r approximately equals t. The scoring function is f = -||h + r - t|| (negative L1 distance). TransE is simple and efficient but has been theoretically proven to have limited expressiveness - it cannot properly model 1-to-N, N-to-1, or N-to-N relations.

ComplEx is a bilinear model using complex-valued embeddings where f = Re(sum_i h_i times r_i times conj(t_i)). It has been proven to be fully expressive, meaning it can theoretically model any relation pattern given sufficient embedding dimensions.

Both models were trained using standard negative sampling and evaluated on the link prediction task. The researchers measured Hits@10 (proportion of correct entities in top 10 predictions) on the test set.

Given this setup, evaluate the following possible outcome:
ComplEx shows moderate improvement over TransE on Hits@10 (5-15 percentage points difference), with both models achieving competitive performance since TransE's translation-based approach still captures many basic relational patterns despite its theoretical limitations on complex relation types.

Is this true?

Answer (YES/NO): YES